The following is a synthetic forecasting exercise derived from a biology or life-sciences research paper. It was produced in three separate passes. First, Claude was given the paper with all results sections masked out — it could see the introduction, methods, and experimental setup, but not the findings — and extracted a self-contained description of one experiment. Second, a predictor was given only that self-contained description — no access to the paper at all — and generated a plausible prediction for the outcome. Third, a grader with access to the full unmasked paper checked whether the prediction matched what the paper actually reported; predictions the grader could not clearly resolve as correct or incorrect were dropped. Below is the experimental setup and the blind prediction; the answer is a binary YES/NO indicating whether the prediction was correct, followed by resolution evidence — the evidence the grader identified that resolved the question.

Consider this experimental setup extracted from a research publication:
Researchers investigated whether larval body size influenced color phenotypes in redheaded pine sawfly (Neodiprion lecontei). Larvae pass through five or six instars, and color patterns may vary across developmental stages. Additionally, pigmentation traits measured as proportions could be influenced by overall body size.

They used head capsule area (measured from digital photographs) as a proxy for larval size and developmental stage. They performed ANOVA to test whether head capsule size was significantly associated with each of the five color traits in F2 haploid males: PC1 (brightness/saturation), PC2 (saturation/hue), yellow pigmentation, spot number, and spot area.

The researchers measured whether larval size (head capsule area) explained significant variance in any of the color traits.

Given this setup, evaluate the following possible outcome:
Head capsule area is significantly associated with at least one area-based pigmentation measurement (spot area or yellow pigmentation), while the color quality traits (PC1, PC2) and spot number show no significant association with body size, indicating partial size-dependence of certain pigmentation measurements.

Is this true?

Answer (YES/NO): NO